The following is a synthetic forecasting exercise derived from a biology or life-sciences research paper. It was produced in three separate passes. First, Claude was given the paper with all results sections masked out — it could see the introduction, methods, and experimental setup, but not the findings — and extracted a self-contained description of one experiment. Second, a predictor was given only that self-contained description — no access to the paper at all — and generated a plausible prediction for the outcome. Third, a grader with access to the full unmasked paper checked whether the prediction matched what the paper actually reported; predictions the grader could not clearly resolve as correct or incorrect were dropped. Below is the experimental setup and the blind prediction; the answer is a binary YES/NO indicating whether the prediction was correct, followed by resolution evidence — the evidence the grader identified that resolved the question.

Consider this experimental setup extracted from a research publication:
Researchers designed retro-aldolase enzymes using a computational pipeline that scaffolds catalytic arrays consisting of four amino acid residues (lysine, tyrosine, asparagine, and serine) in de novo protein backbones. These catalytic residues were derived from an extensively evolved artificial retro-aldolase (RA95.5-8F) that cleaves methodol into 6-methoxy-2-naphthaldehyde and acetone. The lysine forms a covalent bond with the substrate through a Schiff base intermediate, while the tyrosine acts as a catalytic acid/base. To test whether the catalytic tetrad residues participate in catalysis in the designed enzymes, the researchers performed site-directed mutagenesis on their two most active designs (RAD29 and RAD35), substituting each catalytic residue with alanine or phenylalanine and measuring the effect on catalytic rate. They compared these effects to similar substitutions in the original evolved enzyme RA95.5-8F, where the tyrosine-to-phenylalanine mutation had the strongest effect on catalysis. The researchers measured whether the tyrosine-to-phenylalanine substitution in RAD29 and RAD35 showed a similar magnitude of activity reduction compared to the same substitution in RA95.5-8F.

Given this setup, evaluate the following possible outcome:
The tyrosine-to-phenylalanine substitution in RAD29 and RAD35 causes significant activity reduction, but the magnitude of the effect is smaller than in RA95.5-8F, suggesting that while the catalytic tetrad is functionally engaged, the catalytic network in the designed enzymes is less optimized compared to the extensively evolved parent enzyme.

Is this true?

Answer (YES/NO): YES